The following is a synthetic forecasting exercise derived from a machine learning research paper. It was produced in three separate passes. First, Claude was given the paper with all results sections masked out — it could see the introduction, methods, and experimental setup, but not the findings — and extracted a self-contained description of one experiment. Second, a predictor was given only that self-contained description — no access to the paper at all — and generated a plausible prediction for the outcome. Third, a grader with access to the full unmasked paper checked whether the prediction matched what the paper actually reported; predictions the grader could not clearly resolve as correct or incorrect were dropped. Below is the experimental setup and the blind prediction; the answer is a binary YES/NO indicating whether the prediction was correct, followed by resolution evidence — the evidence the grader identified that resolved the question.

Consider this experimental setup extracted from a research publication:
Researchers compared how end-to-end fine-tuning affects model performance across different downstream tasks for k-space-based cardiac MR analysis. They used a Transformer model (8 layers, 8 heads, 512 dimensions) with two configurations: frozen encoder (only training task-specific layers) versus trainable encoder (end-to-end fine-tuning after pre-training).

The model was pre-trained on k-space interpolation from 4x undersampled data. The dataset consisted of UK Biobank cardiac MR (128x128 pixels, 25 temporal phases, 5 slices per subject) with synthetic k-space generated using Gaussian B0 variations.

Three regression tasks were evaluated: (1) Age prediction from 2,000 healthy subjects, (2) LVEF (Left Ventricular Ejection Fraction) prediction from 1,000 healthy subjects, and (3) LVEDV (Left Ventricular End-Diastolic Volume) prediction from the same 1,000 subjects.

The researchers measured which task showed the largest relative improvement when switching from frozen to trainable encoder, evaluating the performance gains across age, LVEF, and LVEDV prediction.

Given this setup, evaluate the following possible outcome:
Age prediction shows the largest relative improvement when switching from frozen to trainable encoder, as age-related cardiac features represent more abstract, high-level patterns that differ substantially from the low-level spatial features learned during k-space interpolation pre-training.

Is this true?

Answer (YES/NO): NO